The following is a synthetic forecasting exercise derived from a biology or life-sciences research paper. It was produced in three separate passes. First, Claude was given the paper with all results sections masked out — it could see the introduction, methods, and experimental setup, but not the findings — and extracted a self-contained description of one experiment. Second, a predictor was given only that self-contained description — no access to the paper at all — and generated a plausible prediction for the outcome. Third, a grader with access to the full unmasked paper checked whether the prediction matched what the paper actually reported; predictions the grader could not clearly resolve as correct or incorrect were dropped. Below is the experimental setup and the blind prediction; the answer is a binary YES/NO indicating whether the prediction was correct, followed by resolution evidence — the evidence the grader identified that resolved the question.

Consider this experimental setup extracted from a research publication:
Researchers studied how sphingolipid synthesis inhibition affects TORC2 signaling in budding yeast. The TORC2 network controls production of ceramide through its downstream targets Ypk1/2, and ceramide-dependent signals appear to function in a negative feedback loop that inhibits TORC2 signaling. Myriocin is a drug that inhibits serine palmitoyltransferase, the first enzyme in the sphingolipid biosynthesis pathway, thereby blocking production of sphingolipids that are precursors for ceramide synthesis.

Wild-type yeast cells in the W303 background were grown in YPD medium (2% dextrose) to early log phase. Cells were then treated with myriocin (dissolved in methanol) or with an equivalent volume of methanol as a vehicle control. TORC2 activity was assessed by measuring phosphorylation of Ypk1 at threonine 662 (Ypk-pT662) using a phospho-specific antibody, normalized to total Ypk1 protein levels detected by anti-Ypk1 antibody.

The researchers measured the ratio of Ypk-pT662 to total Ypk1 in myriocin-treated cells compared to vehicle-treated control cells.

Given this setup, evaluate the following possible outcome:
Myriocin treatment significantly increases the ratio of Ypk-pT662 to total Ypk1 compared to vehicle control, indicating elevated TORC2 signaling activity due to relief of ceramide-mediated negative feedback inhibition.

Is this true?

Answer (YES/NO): YES